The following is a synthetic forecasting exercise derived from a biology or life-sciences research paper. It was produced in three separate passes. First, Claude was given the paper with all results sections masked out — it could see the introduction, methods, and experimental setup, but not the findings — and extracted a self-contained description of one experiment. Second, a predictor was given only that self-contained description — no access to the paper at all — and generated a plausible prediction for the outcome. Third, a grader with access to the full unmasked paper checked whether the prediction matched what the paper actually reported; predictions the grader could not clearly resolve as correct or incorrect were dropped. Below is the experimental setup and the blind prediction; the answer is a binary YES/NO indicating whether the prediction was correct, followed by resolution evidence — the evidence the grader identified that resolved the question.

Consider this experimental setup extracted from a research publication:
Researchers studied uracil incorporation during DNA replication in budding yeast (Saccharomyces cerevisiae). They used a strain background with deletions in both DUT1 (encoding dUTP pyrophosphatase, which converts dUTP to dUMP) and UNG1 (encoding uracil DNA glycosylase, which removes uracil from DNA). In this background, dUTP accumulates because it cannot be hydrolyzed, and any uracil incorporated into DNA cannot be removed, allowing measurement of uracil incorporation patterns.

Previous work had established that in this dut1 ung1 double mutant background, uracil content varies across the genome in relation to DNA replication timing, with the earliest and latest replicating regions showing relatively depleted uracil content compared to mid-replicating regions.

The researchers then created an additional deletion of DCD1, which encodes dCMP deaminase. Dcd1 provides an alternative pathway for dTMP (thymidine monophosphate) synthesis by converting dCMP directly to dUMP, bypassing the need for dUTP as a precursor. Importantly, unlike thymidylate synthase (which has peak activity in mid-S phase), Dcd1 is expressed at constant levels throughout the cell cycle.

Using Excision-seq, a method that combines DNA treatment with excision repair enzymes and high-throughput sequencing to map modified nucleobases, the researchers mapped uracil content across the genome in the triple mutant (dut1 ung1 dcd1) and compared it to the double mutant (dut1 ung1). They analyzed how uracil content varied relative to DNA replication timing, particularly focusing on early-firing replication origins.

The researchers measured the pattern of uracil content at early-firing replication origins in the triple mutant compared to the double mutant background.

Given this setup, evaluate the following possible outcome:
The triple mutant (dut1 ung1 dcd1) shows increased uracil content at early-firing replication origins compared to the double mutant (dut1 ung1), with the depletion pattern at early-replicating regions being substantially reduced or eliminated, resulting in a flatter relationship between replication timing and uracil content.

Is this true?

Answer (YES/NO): NO